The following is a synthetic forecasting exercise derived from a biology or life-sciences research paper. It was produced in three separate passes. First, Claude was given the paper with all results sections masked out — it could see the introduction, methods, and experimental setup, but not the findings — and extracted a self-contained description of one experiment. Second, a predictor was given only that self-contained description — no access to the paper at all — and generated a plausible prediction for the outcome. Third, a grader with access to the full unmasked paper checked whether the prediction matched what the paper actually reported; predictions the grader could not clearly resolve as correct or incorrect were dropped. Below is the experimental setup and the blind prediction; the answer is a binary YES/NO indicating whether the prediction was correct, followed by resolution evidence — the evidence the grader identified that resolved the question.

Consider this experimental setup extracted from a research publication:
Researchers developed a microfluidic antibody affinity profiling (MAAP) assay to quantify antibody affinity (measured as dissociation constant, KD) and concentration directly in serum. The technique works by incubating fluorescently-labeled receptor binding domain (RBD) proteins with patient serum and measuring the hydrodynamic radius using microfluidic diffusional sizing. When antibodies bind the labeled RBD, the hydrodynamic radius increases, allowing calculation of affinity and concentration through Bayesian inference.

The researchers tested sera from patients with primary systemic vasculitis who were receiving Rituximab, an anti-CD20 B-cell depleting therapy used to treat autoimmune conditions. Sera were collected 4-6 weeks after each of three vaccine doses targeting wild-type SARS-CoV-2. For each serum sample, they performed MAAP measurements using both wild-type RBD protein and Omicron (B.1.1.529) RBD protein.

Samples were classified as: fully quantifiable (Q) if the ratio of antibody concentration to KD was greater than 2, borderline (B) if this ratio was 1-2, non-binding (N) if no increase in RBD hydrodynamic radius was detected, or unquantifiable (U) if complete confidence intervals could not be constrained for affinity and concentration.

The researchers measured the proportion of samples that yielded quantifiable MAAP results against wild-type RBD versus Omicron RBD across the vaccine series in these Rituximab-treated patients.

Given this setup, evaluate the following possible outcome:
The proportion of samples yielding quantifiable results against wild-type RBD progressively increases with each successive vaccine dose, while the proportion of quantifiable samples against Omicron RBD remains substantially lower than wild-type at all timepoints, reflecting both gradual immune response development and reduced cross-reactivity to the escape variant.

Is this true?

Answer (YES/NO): NO